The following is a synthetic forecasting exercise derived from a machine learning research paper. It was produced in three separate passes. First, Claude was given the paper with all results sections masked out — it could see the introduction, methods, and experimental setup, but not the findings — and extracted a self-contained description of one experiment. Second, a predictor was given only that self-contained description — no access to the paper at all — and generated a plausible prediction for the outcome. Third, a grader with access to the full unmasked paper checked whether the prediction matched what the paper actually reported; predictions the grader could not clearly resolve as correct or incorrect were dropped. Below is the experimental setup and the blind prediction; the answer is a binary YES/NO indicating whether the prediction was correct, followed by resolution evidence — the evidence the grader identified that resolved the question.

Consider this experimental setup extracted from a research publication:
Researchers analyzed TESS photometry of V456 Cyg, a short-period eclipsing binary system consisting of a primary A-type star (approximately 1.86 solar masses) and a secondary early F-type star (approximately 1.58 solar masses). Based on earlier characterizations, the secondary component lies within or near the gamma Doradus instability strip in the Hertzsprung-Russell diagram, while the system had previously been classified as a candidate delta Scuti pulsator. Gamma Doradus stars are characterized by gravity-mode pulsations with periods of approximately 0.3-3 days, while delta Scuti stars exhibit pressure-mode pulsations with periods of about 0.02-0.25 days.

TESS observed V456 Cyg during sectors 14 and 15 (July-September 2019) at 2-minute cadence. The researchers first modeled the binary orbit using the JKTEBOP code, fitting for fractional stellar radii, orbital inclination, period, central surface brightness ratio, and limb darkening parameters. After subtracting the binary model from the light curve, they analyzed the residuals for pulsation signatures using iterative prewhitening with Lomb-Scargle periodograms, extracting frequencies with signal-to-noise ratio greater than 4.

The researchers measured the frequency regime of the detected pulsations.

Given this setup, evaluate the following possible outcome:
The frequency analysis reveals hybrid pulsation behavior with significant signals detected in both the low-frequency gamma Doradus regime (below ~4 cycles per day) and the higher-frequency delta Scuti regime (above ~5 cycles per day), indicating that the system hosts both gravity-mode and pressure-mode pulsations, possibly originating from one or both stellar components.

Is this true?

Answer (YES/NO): NO